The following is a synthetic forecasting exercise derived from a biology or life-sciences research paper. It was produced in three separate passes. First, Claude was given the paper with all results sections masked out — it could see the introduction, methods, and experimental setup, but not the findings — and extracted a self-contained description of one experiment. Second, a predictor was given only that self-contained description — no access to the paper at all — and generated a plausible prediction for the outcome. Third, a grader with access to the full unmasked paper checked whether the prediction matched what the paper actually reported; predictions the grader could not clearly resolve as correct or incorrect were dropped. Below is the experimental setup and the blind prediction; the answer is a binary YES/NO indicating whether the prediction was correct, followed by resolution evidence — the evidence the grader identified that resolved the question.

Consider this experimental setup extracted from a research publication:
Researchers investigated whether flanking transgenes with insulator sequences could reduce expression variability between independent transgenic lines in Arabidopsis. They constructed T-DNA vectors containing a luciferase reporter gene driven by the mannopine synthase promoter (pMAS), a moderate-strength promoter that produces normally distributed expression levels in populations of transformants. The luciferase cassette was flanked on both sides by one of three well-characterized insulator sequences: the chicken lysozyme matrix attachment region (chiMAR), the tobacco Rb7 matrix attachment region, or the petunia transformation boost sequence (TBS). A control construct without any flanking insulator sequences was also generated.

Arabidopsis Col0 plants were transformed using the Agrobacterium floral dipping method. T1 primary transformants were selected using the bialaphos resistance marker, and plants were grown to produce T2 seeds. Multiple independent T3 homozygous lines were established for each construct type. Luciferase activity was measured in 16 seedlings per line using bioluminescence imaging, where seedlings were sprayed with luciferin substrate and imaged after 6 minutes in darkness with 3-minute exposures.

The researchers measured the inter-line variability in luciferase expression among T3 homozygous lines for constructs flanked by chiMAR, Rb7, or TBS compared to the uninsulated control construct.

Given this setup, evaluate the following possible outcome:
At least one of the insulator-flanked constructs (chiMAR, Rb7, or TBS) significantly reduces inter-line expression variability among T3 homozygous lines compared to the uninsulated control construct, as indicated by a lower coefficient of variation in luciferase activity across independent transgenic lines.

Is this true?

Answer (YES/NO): NO